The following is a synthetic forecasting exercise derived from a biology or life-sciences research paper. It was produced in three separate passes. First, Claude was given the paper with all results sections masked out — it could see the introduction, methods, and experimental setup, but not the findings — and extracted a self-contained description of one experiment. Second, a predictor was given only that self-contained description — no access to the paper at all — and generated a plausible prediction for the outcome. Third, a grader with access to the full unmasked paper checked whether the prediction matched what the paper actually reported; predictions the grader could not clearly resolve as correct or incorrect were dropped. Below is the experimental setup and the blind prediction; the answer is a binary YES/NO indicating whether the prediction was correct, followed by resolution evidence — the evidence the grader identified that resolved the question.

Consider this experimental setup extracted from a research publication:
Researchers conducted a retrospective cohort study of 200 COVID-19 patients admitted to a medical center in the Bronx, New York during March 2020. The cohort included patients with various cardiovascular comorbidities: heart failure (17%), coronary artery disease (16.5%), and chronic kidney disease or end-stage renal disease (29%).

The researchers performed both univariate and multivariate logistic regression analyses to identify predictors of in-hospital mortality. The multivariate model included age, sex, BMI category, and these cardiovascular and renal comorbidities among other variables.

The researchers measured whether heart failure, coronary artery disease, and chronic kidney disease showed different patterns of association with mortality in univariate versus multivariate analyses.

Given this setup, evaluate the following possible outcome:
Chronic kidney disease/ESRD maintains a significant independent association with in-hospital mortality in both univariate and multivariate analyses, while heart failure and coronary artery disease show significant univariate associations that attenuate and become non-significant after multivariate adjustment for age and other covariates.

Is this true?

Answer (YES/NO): NO